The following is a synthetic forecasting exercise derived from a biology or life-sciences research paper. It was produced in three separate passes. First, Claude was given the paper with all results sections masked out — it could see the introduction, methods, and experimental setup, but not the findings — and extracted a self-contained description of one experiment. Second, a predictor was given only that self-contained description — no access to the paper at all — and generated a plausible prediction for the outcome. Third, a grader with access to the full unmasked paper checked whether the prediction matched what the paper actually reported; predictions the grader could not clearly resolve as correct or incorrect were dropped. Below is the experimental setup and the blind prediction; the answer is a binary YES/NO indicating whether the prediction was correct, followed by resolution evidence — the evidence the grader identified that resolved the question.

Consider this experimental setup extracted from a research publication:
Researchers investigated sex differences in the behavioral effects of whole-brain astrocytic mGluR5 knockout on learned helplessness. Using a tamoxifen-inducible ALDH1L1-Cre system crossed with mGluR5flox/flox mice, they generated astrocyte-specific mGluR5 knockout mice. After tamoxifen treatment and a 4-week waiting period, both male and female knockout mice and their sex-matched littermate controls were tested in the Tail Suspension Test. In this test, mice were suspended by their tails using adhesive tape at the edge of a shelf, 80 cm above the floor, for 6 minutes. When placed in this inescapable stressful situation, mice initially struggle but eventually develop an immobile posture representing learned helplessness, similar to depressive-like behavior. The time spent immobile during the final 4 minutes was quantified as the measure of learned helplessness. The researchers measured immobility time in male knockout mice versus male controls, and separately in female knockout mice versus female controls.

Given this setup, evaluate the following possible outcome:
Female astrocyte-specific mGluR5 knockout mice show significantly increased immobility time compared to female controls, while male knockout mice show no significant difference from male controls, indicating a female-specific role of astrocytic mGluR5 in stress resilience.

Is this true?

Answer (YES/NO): NO